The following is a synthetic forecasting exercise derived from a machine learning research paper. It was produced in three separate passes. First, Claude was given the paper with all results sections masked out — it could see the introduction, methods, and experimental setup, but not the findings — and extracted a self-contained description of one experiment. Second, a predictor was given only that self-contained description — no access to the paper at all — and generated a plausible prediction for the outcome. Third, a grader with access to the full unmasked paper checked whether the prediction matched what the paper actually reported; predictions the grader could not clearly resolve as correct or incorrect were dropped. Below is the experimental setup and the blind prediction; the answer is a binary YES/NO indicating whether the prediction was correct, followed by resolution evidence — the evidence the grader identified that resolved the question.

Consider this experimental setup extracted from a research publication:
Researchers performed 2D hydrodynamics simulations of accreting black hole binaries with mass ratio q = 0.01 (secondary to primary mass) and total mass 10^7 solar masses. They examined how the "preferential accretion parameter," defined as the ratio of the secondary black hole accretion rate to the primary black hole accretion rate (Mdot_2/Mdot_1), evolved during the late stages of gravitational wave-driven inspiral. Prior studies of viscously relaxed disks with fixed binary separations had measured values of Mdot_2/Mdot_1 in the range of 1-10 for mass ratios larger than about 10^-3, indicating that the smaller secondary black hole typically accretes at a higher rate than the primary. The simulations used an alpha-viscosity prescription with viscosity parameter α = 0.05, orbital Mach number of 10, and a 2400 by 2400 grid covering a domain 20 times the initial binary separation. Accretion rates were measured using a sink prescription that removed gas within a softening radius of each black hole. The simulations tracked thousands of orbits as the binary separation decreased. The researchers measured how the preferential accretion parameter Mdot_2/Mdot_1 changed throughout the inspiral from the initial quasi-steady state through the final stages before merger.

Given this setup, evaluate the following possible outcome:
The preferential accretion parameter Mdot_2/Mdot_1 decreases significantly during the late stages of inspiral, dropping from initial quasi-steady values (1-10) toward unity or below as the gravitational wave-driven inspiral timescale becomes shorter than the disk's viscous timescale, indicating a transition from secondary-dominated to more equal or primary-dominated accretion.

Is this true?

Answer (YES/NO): NO